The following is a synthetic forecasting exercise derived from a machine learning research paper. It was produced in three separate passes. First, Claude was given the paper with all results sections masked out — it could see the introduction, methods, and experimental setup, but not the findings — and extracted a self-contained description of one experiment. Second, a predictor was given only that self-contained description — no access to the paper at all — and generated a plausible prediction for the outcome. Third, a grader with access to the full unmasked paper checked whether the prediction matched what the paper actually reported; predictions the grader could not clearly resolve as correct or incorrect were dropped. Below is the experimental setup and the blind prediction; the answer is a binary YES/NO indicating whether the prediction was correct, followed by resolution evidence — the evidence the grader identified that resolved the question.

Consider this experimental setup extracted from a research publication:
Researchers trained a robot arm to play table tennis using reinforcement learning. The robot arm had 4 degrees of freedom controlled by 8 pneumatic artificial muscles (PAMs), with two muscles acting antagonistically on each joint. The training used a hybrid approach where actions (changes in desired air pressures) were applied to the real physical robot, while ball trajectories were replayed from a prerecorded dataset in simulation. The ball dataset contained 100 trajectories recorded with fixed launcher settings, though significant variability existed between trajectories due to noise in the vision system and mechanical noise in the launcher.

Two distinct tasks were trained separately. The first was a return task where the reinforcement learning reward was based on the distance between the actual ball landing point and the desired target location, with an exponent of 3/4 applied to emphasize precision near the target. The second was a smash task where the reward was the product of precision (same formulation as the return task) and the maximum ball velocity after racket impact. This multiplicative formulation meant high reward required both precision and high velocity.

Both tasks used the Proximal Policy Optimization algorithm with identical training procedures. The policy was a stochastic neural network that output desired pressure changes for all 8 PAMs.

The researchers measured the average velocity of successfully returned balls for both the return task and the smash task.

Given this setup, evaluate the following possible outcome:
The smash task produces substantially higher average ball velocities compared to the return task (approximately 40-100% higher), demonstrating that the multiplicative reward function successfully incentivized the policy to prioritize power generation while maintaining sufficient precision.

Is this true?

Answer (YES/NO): NO